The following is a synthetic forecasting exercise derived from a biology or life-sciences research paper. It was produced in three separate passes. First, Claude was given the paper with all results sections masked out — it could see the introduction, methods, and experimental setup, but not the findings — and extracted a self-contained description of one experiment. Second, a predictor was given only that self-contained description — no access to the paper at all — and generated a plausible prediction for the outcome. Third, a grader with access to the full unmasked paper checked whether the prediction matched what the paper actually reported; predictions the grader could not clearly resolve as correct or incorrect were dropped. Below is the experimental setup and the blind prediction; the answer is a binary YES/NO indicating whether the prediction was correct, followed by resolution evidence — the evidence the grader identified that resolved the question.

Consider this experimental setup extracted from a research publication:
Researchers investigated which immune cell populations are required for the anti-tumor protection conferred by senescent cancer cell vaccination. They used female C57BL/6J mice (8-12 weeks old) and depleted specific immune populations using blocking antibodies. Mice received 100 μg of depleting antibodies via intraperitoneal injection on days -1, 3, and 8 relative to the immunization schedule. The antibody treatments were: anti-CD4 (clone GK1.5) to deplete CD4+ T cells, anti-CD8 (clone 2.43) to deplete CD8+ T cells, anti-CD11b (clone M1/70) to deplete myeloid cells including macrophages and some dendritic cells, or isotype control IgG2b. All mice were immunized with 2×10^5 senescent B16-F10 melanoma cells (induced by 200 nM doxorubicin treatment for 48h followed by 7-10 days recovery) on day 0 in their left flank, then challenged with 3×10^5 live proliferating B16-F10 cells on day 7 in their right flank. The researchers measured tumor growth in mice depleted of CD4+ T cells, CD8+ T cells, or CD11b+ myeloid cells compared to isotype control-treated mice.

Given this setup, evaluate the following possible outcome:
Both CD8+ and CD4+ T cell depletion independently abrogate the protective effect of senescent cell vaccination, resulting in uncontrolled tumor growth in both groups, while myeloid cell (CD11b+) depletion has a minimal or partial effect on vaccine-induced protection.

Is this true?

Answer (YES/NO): NO